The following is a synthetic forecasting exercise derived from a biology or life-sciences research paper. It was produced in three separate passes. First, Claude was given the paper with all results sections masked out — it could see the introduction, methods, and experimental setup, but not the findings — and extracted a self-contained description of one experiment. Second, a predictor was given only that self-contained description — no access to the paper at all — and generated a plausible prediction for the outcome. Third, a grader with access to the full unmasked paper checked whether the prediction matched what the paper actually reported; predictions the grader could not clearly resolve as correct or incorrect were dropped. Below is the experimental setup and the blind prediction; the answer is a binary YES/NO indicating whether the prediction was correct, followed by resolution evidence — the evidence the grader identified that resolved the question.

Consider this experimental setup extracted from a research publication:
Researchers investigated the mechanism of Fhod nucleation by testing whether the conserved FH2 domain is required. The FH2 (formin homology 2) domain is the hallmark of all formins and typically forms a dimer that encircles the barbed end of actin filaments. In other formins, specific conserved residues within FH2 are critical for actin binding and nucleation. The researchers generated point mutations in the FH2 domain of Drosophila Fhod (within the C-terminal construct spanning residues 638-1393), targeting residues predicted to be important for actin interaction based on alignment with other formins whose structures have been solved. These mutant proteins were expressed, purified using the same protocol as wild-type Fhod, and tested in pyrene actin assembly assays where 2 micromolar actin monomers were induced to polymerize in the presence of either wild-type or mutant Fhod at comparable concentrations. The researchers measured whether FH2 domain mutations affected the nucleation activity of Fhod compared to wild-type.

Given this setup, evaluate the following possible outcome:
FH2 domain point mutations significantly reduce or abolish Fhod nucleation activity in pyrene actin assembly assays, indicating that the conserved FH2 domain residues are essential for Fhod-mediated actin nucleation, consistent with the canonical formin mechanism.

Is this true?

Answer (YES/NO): YES